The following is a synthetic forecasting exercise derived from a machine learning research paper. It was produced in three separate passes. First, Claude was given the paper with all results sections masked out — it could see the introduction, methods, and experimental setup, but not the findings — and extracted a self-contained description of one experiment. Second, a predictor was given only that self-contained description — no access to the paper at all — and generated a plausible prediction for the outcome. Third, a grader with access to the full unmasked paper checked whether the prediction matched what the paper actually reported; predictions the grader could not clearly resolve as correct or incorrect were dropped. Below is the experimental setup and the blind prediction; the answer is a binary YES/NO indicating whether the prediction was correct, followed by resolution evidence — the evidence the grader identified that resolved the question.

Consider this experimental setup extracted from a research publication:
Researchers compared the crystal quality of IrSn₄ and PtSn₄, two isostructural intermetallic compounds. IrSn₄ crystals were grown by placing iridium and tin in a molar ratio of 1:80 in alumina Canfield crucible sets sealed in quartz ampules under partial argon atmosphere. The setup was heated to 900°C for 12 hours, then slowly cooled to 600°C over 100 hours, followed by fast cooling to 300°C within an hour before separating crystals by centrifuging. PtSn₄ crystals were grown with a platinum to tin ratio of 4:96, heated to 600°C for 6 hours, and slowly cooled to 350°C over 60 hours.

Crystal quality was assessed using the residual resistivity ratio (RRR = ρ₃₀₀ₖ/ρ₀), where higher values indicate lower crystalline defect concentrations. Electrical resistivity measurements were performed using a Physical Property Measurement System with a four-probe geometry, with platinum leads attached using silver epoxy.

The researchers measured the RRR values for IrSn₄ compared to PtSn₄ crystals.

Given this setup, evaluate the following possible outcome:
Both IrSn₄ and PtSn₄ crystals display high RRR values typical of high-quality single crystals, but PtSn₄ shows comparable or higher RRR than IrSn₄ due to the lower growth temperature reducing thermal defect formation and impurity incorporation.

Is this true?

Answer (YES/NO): YES